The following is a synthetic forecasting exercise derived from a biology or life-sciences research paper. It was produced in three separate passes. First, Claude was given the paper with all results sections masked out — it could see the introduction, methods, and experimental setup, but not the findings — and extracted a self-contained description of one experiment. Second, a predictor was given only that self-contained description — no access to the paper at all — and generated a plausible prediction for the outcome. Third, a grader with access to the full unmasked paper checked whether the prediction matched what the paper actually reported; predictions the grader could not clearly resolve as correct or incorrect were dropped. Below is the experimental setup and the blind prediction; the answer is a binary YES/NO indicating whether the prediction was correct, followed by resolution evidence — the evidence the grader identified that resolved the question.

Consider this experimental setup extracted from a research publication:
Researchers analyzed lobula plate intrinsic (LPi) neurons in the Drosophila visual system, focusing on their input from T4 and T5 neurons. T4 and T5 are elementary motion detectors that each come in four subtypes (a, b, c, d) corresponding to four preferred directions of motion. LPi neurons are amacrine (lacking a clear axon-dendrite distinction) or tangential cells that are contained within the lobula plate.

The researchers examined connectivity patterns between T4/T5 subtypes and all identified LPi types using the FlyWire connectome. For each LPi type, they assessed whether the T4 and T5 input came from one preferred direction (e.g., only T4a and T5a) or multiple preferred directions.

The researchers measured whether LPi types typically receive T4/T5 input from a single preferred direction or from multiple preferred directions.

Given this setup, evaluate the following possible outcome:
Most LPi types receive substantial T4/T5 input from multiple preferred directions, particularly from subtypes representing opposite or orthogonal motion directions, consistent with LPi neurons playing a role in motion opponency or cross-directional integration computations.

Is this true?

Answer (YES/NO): NO